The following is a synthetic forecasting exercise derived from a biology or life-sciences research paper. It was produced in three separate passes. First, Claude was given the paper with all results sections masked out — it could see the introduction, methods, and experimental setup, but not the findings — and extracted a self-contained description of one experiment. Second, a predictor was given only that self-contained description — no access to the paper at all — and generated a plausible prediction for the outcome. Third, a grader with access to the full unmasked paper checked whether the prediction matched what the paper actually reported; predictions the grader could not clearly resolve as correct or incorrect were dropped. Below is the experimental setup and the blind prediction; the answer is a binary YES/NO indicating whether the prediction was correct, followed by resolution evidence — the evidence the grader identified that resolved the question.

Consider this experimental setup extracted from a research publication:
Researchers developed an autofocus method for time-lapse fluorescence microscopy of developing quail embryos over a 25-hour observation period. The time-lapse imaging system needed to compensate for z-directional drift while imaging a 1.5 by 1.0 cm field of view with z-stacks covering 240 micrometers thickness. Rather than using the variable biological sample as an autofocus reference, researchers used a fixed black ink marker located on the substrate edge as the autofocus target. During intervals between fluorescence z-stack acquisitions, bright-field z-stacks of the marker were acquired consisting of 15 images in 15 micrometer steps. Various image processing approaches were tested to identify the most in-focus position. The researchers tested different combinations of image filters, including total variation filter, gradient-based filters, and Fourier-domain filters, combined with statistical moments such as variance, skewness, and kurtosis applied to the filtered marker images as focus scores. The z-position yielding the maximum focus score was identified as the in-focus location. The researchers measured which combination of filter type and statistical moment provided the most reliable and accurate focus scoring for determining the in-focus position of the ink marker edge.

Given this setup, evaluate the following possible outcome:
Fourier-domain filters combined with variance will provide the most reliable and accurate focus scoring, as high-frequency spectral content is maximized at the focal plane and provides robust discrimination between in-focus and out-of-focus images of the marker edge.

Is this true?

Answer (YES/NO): NO